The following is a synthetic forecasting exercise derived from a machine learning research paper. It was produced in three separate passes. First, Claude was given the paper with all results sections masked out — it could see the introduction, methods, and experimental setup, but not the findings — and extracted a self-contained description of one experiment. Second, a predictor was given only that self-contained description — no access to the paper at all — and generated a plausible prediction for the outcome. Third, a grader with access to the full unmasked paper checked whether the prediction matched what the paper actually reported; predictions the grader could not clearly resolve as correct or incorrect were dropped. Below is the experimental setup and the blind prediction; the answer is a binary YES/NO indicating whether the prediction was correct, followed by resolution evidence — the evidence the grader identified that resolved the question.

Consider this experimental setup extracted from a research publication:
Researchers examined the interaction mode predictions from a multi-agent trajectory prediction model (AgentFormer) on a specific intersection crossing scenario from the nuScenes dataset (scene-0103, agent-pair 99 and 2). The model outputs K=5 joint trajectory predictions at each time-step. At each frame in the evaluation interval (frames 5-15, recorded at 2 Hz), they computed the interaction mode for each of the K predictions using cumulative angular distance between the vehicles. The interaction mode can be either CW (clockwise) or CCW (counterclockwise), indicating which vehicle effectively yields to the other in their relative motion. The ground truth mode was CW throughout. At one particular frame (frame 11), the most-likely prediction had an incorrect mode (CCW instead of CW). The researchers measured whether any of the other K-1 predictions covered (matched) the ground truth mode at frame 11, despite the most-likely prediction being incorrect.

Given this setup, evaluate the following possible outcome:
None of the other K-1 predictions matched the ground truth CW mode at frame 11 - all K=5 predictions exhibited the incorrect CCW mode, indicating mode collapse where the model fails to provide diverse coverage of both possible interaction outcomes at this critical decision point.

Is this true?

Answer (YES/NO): NO